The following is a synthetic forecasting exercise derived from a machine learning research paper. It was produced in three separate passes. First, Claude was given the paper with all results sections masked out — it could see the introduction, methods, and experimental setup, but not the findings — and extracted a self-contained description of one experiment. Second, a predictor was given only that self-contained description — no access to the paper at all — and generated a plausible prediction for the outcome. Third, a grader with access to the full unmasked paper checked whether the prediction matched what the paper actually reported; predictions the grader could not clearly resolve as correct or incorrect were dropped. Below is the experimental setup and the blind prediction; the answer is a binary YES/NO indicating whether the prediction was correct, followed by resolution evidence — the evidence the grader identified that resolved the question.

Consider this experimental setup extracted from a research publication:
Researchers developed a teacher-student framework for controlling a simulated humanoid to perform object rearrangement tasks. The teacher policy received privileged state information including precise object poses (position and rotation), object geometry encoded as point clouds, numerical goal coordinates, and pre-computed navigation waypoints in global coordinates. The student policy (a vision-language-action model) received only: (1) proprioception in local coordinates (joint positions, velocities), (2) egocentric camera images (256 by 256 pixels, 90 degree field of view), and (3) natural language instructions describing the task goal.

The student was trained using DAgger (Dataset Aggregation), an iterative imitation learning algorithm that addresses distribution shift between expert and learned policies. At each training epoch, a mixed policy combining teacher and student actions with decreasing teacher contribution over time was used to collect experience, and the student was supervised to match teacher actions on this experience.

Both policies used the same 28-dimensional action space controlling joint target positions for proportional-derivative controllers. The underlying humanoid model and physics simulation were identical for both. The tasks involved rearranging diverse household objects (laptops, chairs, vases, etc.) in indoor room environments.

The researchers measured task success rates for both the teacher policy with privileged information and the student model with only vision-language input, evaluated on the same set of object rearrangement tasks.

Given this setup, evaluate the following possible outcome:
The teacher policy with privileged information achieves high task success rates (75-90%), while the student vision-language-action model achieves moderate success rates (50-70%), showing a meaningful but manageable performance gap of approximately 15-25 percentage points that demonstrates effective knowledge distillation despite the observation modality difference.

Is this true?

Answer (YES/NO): NO